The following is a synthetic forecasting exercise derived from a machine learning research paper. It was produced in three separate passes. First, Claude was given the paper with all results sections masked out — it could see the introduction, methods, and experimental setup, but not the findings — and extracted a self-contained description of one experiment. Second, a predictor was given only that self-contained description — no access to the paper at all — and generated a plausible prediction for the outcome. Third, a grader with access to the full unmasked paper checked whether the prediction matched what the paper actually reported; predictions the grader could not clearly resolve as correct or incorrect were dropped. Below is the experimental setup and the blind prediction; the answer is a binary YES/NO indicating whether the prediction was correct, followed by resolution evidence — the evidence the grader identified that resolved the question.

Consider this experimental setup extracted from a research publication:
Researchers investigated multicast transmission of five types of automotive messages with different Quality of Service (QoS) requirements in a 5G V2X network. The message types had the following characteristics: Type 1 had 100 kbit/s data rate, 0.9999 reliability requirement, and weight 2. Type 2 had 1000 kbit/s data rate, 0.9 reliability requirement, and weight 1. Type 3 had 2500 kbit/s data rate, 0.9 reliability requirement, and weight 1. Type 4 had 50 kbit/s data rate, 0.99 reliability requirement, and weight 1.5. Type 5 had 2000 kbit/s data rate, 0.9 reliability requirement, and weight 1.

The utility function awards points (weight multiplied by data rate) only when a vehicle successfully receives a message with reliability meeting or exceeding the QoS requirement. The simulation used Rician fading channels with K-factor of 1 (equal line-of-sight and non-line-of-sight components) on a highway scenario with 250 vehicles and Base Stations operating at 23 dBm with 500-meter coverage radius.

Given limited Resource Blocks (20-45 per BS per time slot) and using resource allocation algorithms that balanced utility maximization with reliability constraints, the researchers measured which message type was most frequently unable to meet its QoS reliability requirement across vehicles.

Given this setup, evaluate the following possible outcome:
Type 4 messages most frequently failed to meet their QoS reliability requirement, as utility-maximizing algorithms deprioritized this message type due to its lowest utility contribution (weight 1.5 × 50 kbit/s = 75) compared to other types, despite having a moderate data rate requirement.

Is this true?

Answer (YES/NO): NO